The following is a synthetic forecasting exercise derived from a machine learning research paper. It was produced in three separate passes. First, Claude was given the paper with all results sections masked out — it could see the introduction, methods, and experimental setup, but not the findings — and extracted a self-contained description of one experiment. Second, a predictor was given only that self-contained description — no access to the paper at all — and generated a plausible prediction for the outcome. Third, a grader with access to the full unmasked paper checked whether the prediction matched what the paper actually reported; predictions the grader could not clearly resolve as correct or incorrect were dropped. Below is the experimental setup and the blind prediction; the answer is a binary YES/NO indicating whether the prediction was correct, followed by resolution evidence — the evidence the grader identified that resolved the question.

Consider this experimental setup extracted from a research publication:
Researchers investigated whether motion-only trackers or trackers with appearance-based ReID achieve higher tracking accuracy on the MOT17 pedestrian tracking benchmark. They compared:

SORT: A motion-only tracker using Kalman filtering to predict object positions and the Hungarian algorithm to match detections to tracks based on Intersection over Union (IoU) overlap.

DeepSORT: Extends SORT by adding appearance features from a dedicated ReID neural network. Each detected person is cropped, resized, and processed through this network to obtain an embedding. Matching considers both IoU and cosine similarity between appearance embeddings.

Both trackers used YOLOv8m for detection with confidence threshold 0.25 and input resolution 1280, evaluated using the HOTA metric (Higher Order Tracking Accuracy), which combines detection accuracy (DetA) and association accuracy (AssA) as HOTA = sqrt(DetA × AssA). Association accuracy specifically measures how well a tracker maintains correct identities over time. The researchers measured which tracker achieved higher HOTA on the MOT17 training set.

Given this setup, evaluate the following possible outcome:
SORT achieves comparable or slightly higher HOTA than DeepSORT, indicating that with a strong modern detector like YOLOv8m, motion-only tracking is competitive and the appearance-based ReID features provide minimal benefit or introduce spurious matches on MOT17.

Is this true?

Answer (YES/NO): NO